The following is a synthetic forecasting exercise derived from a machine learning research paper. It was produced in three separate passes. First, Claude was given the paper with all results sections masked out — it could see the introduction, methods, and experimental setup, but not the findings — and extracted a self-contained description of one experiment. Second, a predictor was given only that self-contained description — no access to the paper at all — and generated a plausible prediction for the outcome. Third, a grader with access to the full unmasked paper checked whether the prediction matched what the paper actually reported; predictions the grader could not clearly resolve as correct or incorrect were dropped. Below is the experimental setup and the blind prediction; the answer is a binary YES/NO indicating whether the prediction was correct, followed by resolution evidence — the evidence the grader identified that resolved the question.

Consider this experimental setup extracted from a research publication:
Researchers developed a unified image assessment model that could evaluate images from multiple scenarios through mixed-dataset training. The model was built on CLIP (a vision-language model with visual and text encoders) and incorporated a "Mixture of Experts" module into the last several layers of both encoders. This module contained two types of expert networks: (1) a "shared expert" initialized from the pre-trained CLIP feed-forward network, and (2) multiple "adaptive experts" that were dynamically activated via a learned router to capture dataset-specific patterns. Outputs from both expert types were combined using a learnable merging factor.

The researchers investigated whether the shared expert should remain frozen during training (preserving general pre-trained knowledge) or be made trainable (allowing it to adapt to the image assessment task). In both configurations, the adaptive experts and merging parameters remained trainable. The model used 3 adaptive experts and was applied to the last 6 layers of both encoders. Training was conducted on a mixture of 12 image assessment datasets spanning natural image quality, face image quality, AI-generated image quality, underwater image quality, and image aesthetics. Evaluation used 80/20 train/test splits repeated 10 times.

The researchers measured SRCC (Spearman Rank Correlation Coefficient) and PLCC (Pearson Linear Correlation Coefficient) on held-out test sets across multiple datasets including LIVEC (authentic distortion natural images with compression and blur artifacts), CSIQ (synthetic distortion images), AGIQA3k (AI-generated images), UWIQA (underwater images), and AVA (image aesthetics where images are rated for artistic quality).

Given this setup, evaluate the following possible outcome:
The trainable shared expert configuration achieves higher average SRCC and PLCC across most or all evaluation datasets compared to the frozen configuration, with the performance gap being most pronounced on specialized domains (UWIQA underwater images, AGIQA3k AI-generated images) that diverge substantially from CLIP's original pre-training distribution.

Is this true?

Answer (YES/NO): NO